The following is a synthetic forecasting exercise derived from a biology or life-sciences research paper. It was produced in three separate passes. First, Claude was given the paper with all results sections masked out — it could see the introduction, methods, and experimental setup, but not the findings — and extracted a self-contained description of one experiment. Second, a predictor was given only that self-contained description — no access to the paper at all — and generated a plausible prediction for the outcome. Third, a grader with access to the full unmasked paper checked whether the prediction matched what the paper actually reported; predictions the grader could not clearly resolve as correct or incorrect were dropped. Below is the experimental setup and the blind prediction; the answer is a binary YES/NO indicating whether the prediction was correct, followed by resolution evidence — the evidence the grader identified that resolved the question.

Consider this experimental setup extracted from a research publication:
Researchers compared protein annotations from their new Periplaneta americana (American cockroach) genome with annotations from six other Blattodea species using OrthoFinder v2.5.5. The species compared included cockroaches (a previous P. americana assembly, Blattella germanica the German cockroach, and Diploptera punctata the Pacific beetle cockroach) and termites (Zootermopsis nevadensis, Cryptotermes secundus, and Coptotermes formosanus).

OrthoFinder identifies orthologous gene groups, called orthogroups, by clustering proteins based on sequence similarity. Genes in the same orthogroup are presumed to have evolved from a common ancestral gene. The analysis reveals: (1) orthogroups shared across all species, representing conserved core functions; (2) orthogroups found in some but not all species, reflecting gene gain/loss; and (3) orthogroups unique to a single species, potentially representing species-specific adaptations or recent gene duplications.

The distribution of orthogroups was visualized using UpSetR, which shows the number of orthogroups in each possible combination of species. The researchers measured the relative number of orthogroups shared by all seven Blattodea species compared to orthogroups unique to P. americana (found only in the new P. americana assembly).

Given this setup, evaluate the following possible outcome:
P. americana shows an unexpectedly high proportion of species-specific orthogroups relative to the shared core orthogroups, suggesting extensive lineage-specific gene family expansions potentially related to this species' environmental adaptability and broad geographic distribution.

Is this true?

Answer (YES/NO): NO